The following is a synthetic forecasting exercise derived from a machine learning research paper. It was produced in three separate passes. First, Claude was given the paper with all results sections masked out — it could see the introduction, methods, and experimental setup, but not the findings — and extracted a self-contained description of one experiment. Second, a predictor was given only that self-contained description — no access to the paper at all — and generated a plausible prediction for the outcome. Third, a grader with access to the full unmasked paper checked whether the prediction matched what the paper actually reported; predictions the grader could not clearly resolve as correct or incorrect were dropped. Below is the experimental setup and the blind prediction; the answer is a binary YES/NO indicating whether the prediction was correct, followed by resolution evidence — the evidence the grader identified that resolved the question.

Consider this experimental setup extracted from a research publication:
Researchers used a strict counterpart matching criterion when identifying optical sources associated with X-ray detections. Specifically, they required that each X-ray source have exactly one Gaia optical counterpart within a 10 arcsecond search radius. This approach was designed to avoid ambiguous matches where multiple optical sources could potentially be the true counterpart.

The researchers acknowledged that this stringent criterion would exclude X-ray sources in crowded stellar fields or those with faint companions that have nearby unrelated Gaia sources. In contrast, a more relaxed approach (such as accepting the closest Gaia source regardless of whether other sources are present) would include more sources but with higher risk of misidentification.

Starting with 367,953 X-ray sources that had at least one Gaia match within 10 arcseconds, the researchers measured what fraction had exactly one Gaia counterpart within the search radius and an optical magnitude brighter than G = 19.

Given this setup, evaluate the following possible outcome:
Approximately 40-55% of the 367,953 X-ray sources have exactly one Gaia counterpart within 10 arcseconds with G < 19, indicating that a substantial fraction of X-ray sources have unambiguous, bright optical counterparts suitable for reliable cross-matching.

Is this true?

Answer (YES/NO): NO